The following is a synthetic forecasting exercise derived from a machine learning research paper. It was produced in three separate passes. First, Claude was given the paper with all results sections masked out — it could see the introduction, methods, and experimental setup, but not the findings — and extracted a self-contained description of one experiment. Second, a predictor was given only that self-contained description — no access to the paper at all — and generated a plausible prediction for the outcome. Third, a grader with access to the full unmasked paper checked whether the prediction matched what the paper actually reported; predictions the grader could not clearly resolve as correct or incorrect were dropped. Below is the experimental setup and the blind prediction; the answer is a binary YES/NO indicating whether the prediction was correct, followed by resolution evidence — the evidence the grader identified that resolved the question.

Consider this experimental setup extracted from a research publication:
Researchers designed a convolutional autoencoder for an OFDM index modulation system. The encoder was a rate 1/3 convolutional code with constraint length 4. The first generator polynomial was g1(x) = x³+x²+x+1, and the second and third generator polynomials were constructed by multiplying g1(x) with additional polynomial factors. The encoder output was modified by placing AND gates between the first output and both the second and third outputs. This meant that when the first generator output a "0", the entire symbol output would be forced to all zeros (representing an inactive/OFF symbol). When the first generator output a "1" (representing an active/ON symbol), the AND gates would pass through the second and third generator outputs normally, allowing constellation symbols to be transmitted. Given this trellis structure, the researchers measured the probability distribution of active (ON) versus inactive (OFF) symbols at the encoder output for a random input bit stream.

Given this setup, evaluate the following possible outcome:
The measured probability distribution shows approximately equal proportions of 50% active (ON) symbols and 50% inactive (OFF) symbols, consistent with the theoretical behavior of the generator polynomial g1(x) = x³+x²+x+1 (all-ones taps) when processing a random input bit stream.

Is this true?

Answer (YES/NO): YES